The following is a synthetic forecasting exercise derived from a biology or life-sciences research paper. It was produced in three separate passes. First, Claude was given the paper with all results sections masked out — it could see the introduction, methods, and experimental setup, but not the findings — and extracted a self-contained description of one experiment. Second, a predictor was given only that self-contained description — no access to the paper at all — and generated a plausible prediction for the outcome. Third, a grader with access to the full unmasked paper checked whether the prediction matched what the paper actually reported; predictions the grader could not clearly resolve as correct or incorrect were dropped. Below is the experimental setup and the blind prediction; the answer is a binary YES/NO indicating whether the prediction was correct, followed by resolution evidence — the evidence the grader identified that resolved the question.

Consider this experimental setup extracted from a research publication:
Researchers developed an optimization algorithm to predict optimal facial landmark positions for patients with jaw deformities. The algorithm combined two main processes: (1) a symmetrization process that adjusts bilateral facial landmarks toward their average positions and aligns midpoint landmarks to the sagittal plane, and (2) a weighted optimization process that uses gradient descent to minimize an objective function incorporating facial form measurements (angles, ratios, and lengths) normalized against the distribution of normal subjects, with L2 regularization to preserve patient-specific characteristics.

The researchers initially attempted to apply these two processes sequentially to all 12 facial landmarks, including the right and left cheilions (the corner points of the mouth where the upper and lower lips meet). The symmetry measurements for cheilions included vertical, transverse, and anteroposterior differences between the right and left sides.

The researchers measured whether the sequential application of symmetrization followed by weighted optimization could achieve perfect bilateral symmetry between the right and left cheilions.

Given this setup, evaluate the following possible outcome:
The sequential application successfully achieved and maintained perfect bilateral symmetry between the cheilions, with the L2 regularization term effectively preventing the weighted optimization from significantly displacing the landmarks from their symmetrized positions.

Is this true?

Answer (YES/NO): NO